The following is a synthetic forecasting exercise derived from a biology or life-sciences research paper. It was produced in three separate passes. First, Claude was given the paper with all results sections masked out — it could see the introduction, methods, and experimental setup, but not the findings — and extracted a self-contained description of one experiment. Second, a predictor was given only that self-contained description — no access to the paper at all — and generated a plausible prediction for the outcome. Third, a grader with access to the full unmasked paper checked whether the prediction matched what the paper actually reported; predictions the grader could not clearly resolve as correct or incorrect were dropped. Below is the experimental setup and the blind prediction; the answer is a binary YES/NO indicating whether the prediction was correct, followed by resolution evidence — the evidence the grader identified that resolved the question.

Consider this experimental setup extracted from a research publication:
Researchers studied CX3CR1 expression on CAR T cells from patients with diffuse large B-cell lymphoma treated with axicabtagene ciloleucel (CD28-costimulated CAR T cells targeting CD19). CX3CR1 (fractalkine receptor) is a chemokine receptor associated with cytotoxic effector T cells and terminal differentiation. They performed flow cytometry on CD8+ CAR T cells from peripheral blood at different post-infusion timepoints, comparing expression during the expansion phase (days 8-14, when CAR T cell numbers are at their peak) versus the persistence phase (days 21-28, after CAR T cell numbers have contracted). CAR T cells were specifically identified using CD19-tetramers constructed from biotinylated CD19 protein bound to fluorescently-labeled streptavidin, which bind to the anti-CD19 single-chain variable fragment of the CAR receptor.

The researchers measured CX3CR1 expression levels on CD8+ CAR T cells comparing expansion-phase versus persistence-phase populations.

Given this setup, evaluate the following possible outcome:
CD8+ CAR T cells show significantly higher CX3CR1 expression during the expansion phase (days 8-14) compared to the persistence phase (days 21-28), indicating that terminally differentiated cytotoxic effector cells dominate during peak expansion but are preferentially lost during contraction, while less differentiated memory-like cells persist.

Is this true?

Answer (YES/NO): NO